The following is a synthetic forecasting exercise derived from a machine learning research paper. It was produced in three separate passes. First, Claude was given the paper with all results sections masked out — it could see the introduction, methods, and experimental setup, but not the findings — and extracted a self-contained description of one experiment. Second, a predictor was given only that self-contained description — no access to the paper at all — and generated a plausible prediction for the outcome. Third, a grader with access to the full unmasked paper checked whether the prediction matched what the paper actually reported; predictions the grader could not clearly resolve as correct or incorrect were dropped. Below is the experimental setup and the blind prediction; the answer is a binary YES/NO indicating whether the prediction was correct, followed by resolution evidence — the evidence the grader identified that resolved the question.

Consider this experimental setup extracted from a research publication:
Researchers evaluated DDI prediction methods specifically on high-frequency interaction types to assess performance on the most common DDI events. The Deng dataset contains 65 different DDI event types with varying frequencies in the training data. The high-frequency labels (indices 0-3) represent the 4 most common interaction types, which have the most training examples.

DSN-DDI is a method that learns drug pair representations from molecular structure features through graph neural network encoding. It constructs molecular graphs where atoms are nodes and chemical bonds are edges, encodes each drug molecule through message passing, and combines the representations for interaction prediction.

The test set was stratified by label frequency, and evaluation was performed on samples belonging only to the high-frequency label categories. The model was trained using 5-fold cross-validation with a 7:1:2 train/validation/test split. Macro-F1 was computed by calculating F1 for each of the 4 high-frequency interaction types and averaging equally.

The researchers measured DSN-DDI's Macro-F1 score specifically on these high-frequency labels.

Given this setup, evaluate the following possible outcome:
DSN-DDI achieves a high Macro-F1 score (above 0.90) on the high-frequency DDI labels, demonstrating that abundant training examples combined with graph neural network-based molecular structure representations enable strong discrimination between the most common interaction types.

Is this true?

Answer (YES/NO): NO